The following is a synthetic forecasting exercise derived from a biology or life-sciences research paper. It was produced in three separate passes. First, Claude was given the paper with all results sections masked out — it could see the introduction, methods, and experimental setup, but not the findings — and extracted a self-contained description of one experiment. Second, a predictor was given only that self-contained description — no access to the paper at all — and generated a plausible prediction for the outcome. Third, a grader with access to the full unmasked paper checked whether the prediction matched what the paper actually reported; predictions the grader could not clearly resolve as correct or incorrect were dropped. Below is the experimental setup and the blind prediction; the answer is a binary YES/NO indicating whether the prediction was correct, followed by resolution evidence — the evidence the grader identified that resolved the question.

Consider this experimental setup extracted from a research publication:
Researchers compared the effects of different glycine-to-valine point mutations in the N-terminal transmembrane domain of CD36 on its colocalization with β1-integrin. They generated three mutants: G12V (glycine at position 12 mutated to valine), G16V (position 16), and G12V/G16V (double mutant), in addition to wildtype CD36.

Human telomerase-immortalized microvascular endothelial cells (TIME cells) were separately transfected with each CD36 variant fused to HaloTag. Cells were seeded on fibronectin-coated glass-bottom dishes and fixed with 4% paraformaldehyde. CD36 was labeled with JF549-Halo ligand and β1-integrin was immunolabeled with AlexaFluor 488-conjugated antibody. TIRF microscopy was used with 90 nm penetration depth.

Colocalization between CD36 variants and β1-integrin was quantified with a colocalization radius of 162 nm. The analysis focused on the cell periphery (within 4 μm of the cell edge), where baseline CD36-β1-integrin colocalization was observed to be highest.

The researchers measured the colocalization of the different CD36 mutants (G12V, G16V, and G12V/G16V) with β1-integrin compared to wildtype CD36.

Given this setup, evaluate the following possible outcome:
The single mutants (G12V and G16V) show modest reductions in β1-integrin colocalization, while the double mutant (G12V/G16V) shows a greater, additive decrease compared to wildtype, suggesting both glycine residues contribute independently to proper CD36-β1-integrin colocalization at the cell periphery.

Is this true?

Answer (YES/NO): NO